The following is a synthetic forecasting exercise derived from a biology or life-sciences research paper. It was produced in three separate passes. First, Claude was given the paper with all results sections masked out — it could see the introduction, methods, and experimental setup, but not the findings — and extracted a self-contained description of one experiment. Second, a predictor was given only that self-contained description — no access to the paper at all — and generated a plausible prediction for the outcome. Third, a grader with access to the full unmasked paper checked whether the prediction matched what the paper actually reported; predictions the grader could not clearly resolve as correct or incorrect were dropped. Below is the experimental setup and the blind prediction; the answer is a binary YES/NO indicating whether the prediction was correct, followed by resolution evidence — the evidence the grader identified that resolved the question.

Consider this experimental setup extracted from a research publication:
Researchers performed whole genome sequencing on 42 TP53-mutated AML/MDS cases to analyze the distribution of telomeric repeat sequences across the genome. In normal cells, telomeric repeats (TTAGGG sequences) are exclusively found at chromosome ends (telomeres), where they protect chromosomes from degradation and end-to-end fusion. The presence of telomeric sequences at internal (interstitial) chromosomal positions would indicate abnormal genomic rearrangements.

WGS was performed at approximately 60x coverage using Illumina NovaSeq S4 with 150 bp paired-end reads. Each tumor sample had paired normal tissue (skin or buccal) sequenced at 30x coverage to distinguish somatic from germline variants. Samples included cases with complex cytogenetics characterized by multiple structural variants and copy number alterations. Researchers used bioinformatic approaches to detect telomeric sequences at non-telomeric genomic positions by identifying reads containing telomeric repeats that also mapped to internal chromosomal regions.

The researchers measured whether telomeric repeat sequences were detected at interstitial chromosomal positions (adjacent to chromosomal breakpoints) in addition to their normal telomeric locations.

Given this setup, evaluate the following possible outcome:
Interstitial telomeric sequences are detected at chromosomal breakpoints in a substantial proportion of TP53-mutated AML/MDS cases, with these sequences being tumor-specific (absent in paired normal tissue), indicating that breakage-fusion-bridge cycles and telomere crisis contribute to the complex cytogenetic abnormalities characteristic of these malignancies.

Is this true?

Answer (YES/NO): NO